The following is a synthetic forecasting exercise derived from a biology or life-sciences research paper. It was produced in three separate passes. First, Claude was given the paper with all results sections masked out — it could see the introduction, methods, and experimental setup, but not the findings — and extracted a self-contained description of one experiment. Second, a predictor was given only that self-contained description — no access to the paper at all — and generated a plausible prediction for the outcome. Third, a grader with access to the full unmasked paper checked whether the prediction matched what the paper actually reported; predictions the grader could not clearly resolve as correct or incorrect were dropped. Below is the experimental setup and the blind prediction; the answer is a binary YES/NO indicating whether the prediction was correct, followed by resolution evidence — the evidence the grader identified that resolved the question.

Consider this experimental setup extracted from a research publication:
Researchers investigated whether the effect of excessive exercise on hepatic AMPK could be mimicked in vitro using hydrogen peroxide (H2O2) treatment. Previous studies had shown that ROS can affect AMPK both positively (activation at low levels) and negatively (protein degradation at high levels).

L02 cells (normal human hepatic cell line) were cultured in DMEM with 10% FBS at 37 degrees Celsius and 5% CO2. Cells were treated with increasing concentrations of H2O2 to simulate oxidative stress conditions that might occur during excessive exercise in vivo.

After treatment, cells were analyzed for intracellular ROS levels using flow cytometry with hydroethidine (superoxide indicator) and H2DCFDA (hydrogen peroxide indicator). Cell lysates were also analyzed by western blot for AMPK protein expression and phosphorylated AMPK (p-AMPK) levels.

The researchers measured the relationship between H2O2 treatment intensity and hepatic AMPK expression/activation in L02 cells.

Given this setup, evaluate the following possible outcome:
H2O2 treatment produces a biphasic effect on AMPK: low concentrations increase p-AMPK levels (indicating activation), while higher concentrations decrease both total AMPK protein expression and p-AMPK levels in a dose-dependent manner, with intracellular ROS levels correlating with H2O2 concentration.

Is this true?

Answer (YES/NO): YES